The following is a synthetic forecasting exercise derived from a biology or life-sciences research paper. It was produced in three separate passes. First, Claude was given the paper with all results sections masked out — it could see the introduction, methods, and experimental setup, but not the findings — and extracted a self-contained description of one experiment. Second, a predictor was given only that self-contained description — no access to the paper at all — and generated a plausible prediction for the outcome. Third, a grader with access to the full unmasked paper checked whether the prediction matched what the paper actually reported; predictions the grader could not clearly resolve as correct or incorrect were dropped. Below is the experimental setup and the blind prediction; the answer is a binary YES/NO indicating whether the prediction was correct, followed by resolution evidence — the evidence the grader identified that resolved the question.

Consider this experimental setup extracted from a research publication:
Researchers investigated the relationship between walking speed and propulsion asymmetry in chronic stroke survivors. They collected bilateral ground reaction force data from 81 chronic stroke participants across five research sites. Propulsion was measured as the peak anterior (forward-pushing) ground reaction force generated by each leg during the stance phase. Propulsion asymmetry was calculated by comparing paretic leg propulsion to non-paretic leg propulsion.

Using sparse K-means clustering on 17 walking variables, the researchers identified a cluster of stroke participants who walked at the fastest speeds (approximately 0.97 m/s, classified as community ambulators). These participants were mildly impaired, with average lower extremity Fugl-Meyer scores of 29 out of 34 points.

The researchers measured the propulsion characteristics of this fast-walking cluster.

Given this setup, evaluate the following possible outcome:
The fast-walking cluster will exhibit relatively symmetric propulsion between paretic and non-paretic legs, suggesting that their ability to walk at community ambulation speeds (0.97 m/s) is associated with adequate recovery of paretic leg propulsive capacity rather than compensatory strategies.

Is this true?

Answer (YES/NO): NO